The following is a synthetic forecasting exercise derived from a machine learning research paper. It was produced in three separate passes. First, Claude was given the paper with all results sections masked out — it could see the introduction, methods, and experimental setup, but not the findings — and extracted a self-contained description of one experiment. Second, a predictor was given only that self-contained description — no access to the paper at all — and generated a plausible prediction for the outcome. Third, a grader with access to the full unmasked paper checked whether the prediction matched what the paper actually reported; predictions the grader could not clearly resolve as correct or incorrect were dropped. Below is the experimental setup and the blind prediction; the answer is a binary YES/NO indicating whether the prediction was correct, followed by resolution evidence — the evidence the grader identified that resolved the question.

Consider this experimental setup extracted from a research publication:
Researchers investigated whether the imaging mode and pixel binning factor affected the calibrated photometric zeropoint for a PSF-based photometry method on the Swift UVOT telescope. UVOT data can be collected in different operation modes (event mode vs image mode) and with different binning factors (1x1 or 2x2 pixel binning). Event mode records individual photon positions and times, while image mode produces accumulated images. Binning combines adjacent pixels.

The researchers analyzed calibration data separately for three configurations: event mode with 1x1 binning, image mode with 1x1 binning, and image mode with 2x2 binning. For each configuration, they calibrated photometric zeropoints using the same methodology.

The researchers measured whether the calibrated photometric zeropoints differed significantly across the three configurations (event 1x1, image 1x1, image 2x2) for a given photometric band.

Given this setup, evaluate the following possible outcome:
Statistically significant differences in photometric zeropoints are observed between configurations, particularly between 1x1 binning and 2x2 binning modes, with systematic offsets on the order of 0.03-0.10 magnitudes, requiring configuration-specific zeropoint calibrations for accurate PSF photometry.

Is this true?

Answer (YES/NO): NO